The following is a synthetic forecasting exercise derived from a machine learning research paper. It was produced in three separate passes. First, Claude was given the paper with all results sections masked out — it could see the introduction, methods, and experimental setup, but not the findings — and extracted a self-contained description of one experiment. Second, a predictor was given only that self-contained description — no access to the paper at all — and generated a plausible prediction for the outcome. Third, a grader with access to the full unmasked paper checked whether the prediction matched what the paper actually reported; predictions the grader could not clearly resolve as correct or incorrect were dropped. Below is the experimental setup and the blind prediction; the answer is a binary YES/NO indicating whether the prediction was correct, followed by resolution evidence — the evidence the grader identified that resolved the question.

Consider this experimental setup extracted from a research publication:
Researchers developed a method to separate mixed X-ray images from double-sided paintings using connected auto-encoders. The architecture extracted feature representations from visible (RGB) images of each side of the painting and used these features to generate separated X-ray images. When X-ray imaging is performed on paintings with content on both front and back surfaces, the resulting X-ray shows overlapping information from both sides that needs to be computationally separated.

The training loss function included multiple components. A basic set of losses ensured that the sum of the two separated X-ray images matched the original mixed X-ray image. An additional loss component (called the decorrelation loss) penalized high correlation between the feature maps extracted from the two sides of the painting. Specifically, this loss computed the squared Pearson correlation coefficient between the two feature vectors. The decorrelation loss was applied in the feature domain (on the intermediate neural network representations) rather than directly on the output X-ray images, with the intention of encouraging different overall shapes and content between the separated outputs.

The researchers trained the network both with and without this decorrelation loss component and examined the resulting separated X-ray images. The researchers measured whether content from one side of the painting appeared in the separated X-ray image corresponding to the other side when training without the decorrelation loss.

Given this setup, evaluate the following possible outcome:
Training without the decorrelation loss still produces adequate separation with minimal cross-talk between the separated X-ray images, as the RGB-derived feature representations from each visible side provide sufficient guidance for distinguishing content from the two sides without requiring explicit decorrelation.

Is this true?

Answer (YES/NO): NO